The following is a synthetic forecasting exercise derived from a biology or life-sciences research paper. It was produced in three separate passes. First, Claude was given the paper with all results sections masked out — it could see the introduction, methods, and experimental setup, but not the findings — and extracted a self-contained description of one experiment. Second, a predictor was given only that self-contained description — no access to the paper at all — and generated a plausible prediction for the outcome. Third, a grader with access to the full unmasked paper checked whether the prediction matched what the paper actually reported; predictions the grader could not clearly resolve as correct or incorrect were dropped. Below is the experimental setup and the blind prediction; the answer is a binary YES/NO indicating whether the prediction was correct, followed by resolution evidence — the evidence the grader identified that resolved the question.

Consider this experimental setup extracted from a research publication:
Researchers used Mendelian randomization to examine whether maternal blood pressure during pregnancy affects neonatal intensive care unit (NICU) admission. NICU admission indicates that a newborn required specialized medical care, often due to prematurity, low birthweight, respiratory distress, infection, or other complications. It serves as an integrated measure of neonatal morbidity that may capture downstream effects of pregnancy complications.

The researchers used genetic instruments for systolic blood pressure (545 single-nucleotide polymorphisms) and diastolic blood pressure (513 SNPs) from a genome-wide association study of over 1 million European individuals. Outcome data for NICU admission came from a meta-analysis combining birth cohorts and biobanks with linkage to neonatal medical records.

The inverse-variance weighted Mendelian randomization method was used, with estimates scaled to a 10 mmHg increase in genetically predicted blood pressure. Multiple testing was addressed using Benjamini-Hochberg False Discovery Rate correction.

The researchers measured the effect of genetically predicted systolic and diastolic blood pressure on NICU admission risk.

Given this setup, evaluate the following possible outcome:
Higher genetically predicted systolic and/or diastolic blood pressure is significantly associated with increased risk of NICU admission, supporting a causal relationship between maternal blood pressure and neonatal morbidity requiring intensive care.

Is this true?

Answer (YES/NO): YES